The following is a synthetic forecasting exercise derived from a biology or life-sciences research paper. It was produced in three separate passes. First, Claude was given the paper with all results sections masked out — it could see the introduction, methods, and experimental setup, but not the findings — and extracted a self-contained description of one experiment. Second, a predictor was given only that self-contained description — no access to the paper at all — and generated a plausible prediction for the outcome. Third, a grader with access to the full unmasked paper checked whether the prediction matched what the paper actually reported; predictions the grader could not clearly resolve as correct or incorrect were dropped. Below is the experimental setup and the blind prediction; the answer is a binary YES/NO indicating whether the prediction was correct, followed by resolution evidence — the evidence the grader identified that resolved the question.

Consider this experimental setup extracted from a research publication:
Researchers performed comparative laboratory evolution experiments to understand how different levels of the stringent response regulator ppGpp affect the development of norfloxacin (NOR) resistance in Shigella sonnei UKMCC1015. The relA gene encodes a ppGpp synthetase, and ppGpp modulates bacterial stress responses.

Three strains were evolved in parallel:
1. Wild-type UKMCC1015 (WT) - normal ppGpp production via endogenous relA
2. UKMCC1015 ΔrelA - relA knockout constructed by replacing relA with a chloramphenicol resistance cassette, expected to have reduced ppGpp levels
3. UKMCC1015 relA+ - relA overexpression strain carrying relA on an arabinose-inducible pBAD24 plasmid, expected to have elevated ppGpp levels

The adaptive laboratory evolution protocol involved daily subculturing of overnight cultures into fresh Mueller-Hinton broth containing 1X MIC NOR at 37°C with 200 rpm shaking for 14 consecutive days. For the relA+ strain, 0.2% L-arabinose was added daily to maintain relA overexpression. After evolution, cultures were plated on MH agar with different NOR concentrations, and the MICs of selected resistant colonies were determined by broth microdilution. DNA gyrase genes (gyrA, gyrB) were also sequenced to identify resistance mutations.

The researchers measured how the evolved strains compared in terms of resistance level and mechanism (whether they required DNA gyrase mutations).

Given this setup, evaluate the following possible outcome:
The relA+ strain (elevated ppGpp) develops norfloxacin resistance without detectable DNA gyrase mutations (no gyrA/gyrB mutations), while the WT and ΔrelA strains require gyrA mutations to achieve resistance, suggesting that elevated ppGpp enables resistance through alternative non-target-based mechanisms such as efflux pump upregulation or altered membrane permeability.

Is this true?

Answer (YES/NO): YES